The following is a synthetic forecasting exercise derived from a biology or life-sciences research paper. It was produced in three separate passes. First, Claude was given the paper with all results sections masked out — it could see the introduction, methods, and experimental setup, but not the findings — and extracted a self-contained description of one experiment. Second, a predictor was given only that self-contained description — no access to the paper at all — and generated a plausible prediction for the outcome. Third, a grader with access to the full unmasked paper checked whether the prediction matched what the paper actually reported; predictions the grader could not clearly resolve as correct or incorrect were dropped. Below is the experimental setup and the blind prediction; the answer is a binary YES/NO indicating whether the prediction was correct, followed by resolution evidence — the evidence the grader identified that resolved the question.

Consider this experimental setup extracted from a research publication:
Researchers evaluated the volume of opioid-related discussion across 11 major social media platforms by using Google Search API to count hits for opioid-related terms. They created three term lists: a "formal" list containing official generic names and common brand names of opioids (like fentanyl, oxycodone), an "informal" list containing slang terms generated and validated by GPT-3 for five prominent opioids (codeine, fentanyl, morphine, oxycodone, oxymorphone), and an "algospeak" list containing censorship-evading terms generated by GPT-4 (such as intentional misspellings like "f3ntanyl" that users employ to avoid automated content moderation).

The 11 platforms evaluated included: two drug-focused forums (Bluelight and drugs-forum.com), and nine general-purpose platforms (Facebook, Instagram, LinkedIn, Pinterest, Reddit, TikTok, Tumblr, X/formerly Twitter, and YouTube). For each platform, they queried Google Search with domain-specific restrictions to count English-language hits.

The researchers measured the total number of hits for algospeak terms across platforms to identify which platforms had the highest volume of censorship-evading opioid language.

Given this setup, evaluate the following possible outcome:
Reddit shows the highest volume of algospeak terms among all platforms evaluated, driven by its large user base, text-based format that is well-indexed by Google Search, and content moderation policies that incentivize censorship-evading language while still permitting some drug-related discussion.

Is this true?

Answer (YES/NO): NO